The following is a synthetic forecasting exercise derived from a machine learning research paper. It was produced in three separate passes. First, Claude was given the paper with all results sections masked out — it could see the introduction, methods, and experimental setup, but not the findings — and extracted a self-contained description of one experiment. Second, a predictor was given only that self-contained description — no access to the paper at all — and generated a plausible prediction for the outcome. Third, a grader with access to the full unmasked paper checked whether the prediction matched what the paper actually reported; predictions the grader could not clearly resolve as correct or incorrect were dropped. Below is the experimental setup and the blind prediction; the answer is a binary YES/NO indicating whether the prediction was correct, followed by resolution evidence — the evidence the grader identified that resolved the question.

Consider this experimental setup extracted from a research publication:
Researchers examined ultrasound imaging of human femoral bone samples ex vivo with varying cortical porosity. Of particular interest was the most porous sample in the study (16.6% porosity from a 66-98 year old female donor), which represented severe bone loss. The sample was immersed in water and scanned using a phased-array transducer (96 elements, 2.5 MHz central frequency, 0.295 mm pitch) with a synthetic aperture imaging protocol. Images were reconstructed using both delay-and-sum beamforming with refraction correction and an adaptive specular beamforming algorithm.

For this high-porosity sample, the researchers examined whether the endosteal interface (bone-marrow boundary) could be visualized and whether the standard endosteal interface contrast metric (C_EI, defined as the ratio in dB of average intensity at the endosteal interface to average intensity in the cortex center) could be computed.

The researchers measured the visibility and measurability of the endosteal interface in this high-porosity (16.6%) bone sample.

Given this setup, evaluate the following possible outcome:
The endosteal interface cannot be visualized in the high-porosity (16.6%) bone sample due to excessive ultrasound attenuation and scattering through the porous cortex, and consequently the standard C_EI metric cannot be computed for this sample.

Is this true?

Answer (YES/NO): NO